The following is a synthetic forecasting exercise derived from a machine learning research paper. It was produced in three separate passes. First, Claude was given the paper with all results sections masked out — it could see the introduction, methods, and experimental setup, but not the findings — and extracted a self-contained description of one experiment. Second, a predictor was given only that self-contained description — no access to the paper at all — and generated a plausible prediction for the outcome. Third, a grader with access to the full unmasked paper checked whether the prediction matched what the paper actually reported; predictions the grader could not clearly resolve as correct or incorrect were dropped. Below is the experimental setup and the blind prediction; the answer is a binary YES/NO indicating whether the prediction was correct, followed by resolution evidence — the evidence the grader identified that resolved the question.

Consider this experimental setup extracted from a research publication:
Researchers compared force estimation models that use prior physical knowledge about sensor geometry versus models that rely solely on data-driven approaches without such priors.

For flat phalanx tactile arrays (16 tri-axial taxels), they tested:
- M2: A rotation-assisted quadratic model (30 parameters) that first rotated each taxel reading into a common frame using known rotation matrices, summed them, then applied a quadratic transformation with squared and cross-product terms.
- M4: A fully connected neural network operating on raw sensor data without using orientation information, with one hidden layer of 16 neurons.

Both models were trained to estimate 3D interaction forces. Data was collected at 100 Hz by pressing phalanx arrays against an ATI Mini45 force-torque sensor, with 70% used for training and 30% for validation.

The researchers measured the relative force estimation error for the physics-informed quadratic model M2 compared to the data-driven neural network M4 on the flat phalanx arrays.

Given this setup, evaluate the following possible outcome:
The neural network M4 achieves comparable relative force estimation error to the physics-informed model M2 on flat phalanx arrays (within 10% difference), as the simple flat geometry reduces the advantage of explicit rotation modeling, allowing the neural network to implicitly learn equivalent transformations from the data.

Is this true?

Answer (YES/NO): NO